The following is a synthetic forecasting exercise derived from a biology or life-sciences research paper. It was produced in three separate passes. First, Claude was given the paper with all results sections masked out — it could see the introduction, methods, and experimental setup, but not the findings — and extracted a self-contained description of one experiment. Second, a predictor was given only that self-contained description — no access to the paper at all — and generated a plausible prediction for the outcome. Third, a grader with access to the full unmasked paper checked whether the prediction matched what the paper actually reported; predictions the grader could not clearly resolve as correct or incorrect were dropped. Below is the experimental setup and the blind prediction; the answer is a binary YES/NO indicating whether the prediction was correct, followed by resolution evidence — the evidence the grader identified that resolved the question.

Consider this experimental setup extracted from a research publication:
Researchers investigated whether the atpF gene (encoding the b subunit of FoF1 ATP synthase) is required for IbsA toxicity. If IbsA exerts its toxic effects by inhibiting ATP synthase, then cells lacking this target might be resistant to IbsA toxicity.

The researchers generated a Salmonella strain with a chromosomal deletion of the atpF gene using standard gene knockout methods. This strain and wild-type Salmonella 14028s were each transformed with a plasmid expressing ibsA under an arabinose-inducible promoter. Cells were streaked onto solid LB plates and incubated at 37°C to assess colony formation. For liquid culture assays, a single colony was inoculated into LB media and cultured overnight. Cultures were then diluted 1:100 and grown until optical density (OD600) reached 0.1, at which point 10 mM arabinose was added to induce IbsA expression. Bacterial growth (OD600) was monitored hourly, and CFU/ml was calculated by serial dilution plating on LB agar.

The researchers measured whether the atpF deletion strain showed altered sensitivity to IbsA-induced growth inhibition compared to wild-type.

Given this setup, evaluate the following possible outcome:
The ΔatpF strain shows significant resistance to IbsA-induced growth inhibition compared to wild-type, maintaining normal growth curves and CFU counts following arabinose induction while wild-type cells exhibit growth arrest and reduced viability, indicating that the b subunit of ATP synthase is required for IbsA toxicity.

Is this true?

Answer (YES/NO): NO